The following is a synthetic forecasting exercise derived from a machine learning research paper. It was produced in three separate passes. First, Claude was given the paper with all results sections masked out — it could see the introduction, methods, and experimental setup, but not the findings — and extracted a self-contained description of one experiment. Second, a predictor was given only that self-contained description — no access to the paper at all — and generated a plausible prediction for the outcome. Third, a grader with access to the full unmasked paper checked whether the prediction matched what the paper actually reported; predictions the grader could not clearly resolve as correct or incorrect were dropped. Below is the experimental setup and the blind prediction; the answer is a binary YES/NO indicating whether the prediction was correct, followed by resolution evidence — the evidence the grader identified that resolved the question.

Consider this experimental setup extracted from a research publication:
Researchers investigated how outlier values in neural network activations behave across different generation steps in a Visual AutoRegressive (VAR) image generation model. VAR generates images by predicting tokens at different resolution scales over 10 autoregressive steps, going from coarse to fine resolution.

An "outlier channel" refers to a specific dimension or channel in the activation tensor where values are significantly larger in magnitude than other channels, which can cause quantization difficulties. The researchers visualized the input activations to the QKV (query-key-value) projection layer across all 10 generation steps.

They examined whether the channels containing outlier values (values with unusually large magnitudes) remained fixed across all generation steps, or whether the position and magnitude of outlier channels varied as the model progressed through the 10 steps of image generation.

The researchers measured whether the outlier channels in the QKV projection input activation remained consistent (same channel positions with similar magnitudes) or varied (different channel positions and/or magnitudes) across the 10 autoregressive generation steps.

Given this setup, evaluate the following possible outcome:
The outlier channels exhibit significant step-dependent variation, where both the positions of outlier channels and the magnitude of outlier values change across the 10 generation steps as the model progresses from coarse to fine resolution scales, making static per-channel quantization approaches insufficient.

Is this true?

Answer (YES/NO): YES